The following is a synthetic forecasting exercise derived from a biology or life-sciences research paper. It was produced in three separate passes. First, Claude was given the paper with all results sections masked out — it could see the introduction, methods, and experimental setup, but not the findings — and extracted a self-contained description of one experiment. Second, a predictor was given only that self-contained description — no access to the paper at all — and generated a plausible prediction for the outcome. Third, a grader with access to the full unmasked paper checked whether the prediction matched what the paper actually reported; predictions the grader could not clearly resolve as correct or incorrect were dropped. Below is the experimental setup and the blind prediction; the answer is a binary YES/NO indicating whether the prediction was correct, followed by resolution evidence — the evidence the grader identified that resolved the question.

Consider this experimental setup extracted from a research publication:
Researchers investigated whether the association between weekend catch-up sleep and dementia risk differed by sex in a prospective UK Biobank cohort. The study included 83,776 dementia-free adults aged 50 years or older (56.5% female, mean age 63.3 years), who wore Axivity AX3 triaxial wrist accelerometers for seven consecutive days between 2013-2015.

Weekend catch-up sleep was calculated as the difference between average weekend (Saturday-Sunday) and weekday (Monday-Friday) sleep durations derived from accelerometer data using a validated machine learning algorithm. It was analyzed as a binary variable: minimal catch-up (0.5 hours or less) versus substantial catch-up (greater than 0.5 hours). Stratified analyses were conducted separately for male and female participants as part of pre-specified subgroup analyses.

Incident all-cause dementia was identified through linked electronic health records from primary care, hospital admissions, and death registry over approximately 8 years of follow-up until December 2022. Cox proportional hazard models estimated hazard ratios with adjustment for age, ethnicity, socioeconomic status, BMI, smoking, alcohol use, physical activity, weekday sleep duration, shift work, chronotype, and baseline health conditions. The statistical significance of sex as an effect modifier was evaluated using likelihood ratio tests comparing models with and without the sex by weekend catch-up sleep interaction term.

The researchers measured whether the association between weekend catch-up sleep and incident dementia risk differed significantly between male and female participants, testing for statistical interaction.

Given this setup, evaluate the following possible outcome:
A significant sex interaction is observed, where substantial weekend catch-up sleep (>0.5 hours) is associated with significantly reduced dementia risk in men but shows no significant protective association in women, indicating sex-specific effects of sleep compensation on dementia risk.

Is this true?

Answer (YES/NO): NO